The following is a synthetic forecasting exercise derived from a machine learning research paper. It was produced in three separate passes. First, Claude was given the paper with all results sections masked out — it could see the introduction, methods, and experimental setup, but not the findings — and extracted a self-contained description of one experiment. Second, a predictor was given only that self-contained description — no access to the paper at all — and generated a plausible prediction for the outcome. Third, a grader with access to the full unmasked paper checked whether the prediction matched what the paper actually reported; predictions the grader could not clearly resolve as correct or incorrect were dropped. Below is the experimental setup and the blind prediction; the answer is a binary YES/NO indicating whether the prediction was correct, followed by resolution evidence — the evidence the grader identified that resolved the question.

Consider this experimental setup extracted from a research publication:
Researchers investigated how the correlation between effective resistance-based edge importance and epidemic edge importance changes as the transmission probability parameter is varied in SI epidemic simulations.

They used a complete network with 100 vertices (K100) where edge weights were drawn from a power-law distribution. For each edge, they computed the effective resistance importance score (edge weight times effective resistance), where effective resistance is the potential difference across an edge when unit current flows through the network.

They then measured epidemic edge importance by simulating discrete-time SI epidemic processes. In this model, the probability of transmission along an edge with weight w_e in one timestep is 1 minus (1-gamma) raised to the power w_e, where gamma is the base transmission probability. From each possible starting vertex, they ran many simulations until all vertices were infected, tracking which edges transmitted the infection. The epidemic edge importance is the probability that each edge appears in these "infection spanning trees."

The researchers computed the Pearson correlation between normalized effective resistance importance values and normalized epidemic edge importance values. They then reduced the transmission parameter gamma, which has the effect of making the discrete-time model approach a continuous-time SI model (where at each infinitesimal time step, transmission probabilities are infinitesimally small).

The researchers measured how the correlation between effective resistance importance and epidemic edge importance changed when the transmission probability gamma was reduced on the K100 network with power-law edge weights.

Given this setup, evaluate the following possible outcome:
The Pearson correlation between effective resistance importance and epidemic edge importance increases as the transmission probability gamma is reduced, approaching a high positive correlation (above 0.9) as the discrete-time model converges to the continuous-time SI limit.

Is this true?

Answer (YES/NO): YES